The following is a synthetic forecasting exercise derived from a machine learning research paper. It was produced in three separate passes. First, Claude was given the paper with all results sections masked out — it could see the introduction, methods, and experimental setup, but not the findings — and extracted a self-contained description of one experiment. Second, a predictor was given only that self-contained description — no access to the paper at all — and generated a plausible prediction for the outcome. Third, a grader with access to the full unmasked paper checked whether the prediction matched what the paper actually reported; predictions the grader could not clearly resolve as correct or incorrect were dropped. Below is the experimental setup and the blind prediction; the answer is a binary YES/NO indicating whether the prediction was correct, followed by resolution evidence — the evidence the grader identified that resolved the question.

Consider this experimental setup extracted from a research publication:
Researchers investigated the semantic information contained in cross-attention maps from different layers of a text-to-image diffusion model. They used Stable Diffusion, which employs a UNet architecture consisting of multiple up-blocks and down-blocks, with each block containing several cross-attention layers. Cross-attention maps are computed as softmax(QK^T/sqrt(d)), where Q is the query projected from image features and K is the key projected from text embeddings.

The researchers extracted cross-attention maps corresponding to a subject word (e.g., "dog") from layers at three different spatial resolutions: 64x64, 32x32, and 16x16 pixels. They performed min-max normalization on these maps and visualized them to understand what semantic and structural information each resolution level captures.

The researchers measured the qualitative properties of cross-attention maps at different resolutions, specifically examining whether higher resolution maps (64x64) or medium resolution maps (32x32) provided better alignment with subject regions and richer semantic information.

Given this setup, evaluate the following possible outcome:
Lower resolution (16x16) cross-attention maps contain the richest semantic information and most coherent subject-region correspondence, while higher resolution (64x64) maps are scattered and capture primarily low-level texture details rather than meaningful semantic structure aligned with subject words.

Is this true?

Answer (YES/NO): NO